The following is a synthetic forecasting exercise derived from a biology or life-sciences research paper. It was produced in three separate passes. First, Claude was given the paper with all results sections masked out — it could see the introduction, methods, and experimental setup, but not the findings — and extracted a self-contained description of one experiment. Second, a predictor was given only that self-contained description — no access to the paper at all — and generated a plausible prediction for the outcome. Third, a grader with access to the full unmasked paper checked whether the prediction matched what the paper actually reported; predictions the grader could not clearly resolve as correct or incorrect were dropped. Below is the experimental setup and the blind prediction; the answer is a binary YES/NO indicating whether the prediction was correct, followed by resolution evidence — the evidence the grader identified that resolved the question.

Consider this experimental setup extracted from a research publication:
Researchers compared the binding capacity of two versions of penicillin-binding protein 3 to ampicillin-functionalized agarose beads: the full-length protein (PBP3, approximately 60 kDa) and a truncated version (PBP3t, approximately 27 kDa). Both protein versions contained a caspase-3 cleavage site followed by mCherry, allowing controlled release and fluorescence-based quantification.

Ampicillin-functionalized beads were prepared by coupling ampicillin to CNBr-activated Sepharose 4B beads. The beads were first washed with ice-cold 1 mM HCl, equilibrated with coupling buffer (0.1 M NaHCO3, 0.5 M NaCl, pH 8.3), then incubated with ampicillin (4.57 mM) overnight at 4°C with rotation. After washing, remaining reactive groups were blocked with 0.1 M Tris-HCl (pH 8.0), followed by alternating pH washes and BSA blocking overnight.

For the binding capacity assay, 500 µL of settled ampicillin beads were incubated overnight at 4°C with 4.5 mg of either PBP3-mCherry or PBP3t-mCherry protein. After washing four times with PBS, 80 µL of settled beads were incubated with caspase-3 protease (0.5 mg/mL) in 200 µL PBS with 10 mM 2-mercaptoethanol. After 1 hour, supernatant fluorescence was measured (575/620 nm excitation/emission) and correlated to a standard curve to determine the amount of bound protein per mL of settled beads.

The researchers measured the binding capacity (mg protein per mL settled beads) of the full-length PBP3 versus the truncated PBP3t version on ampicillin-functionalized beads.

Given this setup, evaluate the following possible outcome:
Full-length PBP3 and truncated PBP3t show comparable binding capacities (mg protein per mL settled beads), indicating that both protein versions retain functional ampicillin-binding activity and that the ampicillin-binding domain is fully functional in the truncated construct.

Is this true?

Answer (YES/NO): YES